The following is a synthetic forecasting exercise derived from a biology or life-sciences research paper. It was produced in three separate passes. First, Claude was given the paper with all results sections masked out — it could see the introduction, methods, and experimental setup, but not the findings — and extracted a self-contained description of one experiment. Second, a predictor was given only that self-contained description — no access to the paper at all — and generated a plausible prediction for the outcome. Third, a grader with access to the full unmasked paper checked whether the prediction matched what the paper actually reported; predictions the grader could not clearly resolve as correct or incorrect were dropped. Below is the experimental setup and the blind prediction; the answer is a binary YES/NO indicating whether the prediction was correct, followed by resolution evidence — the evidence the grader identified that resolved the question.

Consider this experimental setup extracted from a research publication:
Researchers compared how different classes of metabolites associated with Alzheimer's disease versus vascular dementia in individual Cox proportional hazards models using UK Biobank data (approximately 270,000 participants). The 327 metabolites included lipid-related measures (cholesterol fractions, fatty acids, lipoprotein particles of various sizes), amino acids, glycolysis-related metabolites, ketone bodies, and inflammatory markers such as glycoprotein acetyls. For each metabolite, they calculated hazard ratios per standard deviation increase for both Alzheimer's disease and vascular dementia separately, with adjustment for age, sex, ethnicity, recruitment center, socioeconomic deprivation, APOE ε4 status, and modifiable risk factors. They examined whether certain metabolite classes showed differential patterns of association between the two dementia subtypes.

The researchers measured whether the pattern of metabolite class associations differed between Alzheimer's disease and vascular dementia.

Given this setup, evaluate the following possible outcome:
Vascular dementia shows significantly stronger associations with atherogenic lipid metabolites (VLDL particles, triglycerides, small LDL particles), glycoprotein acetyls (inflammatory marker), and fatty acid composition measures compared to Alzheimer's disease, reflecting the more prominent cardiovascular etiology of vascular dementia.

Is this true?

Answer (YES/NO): NO